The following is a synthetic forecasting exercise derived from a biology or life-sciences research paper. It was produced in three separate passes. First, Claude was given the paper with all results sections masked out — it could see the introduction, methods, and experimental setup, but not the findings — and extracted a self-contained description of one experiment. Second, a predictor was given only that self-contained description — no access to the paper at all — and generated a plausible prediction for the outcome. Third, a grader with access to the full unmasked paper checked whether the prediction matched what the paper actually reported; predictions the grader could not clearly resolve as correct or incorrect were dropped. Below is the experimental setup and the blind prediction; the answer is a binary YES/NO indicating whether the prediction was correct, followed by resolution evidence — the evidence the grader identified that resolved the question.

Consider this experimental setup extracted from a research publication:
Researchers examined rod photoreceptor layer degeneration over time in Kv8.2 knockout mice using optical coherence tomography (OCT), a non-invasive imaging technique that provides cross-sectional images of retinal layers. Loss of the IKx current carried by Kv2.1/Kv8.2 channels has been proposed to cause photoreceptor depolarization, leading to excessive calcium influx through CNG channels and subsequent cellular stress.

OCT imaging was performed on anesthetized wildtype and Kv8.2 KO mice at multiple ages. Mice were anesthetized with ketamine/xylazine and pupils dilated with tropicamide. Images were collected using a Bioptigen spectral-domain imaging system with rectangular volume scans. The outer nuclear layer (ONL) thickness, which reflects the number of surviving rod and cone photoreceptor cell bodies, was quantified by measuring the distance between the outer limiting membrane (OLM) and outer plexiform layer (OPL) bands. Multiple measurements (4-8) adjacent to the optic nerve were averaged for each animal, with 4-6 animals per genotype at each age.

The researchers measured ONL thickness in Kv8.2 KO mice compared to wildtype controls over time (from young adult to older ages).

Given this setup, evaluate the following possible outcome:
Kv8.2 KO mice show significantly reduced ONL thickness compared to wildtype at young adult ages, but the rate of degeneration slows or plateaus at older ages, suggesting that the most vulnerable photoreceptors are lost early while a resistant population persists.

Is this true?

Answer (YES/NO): NO